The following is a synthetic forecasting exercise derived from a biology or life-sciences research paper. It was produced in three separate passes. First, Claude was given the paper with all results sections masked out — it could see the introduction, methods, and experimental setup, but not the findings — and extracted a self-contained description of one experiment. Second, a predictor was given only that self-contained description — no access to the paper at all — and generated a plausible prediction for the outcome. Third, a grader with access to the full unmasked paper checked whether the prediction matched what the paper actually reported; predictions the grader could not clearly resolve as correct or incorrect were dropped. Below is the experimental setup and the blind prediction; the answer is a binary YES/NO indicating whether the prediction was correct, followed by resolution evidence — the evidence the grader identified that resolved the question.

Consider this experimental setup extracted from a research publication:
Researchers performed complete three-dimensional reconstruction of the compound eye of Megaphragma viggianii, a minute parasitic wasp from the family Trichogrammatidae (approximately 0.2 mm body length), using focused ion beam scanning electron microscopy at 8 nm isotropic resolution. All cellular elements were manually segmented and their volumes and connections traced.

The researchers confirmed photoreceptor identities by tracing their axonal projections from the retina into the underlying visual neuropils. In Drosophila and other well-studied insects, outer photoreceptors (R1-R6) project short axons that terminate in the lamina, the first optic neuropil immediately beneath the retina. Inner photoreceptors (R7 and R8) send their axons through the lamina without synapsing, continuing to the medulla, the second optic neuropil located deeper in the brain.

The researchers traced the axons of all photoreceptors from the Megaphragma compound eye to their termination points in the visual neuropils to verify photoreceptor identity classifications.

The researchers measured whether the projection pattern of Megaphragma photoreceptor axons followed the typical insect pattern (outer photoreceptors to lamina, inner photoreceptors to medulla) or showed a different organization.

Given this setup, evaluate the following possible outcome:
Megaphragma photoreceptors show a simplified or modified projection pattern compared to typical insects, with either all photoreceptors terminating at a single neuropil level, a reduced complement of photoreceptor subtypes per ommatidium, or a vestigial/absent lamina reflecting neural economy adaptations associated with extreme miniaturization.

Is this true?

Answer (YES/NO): NO